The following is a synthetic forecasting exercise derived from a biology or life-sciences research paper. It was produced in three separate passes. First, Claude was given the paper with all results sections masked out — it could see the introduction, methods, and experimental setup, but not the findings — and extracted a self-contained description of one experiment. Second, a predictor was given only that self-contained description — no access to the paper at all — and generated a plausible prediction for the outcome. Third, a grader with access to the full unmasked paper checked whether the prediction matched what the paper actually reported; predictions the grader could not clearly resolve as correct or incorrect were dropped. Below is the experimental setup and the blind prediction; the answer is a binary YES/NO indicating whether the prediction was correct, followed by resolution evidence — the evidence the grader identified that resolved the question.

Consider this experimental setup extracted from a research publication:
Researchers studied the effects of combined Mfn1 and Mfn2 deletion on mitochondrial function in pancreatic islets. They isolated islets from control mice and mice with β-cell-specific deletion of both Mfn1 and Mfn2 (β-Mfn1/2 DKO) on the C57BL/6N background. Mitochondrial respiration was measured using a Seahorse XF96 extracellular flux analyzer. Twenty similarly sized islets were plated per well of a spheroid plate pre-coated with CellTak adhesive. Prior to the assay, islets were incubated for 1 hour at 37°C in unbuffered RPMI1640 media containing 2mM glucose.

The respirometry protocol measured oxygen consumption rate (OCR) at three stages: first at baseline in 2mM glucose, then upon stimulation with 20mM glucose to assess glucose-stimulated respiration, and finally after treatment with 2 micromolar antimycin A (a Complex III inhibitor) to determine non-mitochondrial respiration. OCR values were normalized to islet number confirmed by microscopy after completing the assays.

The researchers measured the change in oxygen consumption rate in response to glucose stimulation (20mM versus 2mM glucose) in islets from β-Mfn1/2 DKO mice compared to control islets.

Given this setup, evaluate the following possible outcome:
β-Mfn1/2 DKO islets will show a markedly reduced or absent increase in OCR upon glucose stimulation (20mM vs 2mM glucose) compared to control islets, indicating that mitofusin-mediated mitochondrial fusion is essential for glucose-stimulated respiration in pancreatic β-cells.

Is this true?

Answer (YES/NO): YES